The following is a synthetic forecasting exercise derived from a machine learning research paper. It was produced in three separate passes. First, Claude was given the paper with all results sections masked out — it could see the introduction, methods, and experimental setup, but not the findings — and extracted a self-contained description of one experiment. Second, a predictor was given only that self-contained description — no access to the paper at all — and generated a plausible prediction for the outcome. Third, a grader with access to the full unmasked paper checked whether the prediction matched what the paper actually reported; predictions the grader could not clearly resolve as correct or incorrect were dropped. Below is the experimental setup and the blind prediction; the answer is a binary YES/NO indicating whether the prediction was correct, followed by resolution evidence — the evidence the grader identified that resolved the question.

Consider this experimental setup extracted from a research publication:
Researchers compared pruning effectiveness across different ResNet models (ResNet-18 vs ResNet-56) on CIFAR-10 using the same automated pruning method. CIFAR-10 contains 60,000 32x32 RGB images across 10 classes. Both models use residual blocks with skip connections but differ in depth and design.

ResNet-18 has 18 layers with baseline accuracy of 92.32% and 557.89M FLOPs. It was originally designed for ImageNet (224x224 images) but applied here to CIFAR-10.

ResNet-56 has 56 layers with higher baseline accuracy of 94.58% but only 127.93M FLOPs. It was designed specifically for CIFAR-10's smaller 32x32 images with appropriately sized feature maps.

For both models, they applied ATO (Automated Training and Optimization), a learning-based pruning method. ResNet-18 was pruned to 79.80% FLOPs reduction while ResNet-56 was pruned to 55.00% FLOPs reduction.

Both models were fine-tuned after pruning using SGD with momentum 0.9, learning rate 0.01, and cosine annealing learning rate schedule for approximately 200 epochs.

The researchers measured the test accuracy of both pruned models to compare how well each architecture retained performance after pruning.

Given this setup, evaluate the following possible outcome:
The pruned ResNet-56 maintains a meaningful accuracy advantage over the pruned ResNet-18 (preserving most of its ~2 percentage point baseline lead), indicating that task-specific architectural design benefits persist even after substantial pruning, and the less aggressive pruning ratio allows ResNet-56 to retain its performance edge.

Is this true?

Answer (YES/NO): NO